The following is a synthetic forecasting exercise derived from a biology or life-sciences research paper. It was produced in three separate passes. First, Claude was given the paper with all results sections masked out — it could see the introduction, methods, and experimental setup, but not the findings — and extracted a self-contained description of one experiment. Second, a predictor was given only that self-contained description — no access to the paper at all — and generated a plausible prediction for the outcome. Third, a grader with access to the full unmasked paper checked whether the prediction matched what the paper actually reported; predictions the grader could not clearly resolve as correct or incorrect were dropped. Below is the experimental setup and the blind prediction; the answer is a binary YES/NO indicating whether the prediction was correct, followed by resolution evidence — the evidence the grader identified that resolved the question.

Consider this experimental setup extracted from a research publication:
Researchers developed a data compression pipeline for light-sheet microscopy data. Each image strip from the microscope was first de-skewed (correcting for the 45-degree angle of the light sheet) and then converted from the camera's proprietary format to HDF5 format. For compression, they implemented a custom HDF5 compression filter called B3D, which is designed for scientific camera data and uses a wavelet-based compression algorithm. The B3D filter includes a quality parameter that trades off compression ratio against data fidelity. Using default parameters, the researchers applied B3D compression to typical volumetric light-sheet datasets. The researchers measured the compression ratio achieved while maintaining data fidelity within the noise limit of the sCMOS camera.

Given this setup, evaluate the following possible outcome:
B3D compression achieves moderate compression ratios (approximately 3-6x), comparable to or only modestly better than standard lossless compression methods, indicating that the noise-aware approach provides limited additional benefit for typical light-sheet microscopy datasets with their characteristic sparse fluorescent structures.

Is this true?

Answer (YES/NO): NO